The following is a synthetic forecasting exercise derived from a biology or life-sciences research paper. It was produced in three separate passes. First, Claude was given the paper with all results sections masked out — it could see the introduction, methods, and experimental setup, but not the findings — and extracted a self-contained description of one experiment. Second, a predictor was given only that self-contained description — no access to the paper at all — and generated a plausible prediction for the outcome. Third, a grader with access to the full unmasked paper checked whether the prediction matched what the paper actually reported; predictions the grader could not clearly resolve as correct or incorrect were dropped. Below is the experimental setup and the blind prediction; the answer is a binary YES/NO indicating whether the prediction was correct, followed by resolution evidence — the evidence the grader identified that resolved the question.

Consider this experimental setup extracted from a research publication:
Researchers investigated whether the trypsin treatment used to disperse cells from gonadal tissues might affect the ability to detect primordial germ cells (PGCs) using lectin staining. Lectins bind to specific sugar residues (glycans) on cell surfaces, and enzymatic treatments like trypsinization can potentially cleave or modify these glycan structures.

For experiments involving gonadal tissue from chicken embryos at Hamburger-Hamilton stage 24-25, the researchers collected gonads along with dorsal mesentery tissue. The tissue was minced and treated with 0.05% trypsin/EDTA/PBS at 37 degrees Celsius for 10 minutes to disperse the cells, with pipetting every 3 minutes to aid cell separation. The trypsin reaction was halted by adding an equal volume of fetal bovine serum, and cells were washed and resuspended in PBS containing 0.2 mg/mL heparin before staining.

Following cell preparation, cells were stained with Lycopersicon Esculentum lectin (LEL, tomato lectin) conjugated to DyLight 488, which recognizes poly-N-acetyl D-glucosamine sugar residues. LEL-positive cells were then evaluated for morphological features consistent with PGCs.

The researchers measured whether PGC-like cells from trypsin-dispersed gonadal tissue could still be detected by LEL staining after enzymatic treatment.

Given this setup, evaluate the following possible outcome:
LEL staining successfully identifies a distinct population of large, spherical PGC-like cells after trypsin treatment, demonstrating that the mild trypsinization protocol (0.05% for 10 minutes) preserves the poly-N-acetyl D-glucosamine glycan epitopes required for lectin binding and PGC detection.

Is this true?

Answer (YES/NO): NO